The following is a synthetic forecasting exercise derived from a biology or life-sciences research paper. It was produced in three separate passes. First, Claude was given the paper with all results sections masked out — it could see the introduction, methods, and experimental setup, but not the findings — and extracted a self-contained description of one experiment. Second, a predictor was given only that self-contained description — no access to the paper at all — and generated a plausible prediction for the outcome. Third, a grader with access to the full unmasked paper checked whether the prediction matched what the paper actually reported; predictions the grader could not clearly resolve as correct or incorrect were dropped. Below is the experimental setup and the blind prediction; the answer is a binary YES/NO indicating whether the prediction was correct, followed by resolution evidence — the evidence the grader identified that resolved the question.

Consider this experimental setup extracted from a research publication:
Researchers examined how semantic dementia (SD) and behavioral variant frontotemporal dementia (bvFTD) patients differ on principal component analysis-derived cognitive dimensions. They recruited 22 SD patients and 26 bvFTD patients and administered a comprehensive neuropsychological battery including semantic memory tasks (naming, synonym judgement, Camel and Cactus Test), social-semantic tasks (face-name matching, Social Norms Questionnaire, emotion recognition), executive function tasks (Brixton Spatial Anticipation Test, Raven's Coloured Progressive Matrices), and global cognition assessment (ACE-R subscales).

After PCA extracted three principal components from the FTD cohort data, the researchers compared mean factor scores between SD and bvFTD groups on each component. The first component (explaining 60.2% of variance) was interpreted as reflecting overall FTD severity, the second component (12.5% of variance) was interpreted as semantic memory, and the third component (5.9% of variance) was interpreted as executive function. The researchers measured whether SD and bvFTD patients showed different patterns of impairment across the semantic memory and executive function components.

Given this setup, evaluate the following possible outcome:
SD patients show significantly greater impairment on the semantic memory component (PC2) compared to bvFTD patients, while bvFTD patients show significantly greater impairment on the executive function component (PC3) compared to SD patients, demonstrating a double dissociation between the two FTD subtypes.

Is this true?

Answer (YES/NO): YES